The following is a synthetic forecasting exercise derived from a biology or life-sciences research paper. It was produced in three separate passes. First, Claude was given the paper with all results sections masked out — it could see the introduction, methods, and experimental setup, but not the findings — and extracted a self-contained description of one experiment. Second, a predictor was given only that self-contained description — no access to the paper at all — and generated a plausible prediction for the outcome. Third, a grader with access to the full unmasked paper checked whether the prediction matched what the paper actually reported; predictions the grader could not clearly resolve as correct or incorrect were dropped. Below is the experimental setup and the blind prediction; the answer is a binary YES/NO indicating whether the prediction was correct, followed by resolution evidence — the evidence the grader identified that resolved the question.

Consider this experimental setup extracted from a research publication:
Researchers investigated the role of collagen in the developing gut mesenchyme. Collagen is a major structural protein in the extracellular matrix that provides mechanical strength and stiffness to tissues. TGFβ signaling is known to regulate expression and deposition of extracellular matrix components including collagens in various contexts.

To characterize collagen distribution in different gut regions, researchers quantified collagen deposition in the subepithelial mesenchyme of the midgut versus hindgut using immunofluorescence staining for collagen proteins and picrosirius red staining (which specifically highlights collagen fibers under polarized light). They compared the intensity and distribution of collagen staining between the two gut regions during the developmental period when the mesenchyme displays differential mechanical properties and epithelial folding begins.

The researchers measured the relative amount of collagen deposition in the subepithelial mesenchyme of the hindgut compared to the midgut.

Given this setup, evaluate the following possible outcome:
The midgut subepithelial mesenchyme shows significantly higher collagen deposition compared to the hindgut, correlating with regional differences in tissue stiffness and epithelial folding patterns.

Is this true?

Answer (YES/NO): NO